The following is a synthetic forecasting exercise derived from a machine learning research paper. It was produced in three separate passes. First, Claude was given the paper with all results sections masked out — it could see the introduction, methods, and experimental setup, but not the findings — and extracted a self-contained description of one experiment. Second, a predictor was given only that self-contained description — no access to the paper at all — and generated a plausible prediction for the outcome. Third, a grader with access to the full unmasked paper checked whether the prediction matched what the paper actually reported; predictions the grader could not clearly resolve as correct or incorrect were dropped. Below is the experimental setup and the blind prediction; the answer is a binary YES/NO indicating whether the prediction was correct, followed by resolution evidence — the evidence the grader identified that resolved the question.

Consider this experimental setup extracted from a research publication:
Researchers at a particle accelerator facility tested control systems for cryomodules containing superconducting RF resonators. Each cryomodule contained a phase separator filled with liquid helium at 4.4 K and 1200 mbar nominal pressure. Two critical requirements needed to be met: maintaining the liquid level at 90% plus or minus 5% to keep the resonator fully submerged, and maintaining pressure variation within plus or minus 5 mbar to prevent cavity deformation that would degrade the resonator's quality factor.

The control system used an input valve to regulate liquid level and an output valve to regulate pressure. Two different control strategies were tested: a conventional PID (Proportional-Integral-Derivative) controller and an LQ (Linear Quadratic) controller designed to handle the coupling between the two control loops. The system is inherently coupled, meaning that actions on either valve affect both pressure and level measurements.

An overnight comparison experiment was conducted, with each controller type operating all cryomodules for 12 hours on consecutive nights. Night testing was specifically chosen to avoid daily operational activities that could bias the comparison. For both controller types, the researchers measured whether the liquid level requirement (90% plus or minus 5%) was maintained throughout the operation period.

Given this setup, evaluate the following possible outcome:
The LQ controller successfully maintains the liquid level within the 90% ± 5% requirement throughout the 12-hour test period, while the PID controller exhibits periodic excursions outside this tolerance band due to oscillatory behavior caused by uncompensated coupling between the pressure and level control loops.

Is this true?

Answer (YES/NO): NO